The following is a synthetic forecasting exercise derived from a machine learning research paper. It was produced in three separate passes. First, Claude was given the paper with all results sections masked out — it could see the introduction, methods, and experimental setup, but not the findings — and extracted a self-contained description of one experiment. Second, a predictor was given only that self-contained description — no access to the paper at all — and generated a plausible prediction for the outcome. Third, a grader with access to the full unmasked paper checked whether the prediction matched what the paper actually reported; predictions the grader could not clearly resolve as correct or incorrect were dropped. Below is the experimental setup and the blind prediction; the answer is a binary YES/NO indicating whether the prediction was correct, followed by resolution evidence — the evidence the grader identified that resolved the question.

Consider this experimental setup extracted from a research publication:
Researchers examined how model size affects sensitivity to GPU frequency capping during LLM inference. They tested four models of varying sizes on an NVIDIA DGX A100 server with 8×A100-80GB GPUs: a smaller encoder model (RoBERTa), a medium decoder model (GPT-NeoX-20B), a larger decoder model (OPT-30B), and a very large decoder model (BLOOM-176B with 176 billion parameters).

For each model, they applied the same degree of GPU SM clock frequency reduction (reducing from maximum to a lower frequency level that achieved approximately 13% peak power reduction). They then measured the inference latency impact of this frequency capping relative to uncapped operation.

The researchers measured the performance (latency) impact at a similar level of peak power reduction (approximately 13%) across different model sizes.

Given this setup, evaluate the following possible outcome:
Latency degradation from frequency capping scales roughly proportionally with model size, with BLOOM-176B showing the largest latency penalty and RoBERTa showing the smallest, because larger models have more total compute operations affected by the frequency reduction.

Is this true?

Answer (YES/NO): NO